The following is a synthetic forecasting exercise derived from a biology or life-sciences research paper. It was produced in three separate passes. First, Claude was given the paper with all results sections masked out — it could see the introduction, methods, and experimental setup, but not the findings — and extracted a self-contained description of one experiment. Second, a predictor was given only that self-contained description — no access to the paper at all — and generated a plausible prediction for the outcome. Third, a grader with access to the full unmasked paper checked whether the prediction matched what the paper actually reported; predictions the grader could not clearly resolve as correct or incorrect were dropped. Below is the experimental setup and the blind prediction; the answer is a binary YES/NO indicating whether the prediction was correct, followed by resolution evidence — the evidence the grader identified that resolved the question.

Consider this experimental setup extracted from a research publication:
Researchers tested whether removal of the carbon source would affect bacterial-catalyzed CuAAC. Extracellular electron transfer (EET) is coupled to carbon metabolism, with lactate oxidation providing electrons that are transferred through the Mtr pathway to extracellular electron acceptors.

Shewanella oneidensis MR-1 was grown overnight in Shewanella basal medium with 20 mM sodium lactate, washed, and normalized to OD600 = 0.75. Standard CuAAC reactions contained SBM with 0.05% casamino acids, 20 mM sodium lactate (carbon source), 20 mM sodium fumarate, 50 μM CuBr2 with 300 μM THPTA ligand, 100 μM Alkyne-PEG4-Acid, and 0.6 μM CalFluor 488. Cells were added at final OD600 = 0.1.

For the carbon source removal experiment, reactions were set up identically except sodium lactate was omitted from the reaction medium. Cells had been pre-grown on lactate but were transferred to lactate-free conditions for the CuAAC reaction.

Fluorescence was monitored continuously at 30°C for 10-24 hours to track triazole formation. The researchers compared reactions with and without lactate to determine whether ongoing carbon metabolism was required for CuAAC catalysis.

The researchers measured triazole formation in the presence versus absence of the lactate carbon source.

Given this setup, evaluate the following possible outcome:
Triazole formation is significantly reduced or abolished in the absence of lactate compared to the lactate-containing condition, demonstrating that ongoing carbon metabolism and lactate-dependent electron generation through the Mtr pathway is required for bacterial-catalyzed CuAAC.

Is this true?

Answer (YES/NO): YES